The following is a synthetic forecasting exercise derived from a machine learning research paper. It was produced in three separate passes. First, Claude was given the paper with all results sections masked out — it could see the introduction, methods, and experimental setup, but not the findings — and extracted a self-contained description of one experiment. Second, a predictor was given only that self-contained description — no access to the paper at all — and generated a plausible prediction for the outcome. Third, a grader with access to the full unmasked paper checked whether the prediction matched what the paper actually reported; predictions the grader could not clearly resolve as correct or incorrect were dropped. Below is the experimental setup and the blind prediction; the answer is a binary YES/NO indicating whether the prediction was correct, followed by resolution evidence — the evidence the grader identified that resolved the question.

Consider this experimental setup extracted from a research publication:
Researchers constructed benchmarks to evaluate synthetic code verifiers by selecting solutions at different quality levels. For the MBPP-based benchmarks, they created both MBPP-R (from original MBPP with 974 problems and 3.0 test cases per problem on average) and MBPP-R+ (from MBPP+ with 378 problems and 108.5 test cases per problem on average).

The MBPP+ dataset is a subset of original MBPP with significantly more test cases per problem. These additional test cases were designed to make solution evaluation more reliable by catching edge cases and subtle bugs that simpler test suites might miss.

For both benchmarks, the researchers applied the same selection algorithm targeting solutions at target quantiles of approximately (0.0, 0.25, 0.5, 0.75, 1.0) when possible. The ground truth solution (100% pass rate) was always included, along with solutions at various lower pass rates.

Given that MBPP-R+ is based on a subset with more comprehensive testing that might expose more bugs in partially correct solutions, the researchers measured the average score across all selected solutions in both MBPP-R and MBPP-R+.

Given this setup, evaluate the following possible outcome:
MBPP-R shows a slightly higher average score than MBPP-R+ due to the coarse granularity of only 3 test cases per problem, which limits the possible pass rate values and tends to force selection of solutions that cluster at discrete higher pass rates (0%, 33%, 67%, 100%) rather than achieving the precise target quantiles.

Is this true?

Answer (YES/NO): YES